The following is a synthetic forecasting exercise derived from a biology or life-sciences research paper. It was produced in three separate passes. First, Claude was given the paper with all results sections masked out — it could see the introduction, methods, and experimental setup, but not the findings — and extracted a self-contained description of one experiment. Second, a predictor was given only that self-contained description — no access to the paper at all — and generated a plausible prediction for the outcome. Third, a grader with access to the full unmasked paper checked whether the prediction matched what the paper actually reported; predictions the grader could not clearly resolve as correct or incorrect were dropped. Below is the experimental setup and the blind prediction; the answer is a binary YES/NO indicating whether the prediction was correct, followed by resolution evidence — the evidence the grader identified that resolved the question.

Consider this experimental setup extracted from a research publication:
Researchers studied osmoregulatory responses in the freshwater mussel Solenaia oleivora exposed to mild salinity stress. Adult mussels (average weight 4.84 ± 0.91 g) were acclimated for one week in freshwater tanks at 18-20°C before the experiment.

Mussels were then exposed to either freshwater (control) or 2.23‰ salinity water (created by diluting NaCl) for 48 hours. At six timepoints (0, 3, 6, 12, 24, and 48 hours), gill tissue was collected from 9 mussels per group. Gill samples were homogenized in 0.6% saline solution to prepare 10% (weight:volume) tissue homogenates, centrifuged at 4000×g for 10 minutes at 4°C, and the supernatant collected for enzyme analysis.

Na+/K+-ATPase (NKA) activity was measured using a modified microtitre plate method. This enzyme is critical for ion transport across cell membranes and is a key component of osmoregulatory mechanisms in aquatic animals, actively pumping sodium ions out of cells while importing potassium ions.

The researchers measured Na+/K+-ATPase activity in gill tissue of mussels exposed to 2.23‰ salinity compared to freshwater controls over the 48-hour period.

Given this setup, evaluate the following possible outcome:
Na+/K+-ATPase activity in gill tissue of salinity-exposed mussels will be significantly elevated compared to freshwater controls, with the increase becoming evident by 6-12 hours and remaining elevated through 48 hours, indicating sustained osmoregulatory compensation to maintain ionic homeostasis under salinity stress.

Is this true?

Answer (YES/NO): NO